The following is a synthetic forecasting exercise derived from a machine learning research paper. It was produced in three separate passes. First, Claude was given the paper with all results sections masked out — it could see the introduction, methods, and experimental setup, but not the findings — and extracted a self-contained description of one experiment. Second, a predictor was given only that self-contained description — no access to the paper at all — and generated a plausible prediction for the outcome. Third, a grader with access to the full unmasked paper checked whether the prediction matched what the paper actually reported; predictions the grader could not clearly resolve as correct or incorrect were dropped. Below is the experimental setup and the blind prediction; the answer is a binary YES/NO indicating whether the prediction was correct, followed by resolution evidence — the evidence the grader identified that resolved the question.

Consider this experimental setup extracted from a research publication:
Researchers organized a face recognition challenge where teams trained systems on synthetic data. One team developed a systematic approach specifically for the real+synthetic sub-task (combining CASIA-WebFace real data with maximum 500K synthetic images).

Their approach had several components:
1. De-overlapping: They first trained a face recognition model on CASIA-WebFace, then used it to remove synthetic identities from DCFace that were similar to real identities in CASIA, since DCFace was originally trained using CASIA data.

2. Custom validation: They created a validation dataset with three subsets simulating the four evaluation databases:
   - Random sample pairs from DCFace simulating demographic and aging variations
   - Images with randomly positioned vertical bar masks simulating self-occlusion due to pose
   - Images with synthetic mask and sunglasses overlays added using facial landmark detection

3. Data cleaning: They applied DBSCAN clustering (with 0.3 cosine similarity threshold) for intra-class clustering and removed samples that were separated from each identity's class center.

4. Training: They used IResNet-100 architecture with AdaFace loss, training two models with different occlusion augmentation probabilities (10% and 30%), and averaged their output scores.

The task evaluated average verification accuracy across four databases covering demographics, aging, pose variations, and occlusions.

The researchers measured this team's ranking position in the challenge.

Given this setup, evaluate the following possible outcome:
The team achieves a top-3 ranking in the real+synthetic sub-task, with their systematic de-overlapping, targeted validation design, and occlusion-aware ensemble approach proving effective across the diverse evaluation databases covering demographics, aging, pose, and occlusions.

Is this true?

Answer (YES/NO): NO